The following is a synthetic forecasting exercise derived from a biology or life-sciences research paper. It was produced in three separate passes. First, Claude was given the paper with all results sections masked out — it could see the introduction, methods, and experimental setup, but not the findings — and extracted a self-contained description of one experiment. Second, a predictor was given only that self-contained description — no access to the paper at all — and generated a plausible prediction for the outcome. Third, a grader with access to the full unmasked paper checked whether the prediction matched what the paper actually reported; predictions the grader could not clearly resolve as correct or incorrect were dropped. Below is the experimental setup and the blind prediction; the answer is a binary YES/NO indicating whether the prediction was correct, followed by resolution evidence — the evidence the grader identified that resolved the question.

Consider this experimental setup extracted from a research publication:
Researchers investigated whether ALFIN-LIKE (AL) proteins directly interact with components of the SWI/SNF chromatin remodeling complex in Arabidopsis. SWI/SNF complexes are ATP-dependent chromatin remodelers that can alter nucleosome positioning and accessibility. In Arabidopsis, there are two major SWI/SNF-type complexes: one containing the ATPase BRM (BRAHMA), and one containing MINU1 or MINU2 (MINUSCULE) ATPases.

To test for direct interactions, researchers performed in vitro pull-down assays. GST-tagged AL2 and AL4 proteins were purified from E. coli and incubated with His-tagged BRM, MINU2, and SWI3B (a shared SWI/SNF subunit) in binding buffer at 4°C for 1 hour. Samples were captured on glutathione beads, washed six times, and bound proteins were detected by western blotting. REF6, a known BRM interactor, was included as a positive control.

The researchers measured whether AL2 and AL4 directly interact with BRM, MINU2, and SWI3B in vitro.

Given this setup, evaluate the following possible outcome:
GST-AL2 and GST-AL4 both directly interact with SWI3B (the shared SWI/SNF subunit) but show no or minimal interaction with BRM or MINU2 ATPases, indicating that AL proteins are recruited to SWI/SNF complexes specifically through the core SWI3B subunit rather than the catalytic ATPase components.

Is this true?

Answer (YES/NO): NO